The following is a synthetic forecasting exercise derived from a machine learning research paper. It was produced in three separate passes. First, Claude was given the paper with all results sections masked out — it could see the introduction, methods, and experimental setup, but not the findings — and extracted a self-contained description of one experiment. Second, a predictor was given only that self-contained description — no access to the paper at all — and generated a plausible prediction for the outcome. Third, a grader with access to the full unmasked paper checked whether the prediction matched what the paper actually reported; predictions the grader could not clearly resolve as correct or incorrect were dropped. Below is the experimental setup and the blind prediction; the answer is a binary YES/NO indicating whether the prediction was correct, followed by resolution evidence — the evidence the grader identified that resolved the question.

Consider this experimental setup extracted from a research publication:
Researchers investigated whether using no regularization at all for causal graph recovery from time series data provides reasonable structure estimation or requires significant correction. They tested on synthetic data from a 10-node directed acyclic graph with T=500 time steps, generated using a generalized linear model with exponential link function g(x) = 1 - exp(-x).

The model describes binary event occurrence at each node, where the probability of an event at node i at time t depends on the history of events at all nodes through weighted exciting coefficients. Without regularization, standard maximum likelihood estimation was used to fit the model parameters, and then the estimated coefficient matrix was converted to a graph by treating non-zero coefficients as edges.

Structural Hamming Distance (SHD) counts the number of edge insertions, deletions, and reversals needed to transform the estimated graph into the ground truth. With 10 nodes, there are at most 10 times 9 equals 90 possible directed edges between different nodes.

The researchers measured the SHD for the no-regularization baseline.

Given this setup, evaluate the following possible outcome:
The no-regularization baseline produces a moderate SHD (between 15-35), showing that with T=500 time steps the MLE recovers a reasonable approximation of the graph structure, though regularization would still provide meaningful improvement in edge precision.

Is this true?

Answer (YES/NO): NO